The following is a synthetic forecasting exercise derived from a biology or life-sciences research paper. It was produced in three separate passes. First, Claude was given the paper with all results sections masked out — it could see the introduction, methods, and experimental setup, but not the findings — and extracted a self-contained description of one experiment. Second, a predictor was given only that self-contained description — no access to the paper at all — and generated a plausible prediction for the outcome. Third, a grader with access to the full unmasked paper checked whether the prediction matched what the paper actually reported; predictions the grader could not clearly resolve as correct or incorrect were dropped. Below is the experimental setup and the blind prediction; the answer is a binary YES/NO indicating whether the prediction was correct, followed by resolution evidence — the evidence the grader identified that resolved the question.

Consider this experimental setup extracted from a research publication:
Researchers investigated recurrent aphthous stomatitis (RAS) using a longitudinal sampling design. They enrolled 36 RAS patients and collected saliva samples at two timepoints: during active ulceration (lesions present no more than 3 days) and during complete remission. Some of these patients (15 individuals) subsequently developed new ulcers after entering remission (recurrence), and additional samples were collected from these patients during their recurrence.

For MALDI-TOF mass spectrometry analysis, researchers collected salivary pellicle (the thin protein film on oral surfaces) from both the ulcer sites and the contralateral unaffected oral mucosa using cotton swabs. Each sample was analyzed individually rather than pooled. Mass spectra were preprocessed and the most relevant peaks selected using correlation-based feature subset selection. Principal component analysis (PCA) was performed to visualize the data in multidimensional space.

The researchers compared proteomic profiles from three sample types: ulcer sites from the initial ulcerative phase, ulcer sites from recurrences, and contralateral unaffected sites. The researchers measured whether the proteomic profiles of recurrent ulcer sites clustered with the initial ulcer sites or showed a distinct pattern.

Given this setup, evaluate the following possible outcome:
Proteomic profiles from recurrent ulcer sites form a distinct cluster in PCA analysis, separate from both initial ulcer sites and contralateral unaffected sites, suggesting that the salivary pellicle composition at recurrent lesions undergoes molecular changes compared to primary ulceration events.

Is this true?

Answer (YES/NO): NO